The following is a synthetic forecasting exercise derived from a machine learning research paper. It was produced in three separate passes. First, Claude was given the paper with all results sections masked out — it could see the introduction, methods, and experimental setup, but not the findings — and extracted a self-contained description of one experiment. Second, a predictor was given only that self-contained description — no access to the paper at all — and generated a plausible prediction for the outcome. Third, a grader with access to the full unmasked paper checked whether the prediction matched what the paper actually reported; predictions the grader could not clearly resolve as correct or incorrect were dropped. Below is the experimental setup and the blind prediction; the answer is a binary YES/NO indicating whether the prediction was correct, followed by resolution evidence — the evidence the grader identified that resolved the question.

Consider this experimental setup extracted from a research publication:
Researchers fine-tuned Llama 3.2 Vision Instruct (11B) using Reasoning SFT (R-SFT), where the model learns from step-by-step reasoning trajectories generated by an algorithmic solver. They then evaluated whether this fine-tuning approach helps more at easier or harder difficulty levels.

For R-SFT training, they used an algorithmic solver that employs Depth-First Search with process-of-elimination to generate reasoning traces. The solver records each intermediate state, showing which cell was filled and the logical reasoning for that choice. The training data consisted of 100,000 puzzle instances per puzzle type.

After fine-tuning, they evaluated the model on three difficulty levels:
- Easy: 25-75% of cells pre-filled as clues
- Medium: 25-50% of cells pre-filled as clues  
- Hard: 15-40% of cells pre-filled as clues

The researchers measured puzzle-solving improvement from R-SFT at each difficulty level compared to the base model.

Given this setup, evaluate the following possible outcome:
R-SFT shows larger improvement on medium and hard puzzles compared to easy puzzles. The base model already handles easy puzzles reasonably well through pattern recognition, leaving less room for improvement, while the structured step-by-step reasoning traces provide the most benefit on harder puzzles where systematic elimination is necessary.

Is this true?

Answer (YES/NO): NO